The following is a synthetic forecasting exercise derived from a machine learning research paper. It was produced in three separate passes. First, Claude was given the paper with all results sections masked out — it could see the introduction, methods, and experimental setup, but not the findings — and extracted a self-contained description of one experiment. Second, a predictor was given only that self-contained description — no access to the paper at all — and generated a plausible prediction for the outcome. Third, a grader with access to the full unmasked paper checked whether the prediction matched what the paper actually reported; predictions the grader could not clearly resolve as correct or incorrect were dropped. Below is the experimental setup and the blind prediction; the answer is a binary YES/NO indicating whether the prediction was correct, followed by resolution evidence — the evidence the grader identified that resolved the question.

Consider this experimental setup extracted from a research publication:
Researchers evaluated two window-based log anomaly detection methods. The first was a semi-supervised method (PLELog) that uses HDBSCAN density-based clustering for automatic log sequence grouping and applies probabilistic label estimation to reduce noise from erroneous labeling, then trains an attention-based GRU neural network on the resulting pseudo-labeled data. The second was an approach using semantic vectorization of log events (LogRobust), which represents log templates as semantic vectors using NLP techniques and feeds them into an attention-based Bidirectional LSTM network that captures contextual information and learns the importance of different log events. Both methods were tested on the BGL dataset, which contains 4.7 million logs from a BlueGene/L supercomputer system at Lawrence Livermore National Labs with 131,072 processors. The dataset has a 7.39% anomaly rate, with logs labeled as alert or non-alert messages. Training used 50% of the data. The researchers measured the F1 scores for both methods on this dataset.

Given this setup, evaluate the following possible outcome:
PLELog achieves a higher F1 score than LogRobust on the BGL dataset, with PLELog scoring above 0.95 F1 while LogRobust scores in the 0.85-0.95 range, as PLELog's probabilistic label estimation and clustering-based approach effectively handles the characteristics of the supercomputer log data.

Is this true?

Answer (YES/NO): NO